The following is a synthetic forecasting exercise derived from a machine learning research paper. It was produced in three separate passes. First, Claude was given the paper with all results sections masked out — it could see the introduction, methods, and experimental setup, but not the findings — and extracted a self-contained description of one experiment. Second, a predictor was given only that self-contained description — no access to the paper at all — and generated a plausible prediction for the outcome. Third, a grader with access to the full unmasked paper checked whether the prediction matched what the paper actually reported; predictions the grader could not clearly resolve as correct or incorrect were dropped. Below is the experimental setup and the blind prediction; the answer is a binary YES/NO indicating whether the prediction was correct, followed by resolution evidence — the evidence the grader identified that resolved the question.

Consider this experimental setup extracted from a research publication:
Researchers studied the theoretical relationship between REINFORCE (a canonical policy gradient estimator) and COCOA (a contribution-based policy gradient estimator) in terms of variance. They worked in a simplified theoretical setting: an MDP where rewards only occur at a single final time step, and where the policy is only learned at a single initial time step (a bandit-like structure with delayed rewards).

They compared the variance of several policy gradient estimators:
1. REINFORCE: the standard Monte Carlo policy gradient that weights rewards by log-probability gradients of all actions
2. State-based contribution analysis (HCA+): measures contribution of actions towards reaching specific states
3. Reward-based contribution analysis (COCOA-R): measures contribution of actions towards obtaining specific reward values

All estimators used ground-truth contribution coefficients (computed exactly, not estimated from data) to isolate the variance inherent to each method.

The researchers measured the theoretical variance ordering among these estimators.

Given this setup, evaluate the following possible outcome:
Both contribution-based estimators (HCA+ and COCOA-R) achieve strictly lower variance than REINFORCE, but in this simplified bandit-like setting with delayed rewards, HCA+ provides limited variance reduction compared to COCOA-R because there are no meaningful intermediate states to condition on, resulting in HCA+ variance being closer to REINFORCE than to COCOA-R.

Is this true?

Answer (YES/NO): NO